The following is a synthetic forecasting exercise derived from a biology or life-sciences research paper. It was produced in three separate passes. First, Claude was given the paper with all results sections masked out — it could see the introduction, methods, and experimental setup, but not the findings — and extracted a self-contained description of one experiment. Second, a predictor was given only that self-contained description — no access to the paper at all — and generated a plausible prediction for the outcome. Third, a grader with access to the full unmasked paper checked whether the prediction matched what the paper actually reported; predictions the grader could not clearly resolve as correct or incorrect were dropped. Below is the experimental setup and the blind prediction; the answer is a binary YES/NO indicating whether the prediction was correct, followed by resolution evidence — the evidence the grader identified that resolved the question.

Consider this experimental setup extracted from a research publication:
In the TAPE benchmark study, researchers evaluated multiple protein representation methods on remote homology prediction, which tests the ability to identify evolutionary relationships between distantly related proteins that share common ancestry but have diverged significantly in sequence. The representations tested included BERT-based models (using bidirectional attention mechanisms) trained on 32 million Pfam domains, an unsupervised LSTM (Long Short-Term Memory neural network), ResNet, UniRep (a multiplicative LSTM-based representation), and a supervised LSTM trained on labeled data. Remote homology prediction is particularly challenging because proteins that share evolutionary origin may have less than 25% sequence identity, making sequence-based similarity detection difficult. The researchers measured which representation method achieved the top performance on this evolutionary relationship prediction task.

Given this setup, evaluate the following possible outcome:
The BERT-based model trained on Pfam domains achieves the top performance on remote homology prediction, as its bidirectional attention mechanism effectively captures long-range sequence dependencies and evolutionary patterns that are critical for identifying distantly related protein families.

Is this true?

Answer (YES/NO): NO